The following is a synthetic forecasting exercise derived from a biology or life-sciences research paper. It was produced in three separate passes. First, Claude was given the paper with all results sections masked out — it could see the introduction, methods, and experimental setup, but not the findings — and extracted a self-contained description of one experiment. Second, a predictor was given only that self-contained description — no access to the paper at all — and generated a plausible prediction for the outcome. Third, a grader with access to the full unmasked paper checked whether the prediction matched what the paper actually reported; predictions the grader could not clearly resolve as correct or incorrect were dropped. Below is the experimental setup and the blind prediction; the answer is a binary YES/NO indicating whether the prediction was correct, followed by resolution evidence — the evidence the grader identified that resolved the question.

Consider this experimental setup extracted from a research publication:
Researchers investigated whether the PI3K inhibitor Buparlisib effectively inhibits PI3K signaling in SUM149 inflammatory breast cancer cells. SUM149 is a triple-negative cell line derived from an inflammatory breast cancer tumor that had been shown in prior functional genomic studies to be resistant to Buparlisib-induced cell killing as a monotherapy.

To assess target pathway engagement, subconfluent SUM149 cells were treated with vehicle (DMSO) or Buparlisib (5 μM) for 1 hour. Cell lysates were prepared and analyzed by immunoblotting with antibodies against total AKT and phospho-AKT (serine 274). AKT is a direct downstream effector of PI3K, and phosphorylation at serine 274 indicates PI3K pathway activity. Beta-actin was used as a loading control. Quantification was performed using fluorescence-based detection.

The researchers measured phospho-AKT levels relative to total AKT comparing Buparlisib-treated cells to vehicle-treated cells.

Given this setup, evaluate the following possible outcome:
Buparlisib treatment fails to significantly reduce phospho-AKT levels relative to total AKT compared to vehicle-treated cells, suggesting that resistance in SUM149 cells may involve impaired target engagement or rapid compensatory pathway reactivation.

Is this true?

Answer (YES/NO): NO